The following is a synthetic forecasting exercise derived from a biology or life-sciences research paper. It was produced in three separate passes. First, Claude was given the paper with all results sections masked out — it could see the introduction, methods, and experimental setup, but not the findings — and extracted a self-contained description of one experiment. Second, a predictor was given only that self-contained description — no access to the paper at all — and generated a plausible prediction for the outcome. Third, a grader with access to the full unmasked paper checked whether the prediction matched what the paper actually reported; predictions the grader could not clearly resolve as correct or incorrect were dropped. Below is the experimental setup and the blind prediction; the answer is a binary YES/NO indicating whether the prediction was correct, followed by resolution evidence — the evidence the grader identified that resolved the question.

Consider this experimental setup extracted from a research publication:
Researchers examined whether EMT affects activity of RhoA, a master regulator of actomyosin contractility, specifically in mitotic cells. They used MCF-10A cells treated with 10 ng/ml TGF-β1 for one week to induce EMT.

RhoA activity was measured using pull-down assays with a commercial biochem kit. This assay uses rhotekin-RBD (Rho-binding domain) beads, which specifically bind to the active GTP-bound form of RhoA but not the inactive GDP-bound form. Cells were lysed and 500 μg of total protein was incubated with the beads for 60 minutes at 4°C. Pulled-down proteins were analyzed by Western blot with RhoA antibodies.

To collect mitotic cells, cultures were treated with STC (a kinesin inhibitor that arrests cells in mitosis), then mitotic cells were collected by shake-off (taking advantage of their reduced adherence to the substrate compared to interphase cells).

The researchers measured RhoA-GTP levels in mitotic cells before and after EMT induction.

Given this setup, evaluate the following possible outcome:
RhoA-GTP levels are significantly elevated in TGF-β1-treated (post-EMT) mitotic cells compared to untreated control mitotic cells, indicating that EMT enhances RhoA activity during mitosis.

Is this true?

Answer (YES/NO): NO